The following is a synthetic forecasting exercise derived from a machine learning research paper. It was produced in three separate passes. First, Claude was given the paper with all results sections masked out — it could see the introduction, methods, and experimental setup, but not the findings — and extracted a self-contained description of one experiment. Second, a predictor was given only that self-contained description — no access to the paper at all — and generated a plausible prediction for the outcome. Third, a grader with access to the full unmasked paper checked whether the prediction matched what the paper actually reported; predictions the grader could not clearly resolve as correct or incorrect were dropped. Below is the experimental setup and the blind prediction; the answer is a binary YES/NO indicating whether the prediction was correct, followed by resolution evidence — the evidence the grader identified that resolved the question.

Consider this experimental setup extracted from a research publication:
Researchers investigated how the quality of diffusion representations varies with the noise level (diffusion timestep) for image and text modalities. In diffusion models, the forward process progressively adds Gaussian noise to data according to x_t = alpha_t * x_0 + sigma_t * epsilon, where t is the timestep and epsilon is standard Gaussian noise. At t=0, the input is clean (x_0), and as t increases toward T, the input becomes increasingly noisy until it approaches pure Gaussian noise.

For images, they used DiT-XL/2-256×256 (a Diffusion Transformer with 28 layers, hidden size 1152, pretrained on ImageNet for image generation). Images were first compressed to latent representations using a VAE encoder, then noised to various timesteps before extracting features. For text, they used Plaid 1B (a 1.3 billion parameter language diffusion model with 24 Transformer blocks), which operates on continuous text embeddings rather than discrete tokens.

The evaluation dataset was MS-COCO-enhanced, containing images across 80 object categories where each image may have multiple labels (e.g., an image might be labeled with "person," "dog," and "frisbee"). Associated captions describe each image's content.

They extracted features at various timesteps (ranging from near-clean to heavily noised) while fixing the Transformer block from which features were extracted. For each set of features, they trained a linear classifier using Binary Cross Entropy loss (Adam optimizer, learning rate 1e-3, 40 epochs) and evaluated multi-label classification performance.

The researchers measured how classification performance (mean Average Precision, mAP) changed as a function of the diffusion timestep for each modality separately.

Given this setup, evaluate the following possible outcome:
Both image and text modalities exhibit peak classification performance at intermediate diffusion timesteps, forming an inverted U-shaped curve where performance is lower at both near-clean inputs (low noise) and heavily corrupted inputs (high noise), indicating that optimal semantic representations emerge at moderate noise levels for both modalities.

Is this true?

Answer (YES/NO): NO